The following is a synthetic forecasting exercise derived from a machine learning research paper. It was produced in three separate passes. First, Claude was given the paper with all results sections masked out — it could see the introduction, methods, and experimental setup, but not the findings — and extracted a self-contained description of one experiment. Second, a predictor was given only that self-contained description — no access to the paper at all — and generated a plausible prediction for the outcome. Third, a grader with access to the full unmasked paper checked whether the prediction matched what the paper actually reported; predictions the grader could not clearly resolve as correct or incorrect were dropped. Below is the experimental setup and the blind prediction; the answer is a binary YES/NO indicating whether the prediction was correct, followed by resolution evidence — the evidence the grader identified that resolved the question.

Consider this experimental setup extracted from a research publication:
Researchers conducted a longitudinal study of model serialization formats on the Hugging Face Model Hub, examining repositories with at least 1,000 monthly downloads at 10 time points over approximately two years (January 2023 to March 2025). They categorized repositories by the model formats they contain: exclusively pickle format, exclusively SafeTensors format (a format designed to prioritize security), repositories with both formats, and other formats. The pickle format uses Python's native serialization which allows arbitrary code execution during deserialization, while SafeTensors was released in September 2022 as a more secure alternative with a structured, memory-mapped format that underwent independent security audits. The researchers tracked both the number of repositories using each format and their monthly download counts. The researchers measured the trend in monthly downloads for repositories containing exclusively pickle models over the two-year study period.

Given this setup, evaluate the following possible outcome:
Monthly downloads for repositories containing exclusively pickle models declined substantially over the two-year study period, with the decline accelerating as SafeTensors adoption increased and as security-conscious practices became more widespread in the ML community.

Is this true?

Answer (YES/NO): NO